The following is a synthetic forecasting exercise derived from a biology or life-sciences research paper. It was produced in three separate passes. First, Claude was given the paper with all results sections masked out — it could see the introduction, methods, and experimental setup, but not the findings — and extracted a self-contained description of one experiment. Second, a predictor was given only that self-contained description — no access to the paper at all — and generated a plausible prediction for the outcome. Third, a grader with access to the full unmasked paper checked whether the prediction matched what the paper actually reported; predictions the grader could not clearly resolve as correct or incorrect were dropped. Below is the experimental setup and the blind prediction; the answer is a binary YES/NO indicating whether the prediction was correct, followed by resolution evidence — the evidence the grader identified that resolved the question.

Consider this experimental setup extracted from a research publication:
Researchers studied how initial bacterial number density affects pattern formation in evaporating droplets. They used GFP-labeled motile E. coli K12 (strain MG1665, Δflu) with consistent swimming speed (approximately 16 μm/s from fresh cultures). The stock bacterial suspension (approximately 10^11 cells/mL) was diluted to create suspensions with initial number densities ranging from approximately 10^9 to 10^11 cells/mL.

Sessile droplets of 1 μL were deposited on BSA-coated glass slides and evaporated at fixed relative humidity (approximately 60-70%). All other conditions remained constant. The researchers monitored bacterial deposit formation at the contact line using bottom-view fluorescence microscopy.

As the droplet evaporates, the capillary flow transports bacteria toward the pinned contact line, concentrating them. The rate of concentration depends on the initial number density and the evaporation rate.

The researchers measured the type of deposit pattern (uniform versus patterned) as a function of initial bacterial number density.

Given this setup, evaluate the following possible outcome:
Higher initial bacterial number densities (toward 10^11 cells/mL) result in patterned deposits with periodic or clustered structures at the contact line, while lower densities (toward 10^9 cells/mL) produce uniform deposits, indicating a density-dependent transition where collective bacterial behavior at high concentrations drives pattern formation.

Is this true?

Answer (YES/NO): NO